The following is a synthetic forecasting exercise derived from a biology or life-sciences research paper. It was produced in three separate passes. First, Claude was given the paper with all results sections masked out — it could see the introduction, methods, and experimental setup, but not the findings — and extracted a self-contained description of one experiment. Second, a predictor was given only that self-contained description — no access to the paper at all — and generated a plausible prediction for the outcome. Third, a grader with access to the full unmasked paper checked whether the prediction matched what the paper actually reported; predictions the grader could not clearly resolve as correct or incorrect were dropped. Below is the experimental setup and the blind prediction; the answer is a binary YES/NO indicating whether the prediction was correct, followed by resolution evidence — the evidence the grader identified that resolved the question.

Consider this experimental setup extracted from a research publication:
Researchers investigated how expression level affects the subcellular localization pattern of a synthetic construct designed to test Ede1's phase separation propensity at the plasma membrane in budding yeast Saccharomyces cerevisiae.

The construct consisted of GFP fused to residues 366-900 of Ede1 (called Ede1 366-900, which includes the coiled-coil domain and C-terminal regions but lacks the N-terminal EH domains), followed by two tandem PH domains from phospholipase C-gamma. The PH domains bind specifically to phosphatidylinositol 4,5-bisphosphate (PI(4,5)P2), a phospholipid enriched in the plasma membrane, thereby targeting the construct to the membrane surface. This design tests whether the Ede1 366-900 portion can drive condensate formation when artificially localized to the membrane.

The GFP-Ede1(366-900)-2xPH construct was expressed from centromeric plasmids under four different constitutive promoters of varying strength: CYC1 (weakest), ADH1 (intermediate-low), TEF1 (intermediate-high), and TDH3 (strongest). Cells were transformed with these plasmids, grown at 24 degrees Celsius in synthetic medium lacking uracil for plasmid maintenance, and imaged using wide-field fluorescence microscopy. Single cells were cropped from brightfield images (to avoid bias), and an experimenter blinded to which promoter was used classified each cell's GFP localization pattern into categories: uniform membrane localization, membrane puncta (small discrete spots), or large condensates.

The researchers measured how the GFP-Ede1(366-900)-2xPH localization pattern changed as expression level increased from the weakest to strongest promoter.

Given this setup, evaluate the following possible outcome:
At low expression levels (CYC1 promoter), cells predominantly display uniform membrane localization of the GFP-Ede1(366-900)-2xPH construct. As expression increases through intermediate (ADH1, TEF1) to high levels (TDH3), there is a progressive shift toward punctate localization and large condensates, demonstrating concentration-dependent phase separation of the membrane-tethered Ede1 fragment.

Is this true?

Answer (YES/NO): NO